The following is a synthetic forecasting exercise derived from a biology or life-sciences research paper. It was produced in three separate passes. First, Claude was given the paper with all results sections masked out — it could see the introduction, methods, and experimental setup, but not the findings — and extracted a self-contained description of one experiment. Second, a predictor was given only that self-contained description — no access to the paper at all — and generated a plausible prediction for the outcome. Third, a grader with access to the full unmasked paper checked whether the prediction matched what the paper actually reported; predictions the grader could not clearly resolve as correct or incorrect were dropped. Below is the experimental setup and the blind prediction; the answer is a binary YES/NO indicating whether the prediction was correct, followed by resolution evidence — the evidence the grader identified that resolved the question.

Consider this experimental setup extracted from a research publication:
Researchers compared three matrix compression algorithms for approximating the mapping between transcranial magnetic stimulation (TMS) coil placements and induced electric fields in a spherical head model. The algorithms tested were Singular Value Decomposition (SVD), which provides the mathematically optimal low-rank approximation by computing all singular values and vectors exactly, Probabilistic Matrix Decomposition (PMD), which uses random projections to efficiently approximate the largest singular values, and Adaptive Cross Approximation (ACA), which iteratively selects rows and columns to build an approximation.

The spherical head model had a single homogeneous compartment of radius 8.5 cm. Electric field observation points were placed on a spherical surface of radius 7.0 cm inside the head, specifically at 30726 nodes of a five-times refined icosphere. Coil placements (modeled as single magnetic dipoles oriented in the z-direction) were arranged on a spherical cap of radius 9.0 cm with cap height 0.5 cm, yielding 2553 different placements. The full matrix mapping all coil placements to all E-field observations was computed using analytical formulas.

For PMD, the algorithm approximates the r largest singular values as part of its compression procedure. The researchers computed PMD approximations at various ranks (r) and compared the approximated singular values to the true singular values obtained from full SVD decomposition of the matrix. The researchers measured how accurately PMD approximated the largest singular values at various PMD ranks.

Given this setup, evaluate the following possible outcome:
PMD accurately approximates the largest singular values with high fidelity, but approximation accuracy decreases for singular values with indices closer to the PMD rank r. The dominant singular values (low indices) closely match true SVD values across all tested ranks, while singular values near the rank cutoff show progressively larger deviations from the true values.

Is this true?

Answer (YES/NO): YES